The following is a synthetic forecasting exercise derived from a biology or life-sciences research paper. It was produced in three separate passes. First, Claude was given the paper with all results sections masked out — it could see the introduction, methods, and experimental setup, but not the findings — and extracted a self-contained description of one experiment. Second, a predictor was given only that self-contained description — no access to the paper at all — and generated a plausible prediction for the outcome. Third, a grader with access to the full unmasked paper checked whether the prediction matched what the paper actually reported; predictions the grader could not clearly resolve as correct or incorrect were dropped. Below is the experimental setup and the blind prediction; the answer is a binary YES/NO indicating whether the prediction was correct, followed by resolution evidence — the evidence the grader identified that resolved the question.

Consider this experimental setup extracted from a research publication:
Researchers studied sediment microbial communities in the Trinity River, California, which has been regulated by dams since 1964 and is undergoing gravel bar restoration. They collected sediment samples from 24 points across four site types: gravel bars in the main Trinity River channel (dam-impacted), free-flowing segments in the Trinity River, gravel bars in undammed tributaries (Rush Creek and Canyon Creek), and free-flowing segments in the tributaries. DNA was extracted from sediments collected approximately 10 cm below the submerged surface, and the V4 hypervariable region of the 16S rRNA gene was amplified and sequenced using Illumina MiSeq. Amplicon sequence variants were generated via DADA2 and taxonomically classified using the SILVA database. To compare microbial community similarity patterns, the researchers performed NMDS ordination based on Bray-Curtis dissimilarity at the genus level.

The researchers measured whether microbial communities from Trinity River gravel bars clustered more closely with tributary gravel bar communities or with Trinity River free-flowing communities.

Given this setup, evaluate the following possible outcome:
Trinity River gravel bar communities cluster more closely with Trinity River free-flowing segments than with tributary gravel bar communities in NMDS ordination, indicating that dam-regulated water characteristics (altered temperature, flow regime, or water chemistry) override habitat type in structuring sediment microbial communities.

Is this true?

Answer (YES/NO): NO